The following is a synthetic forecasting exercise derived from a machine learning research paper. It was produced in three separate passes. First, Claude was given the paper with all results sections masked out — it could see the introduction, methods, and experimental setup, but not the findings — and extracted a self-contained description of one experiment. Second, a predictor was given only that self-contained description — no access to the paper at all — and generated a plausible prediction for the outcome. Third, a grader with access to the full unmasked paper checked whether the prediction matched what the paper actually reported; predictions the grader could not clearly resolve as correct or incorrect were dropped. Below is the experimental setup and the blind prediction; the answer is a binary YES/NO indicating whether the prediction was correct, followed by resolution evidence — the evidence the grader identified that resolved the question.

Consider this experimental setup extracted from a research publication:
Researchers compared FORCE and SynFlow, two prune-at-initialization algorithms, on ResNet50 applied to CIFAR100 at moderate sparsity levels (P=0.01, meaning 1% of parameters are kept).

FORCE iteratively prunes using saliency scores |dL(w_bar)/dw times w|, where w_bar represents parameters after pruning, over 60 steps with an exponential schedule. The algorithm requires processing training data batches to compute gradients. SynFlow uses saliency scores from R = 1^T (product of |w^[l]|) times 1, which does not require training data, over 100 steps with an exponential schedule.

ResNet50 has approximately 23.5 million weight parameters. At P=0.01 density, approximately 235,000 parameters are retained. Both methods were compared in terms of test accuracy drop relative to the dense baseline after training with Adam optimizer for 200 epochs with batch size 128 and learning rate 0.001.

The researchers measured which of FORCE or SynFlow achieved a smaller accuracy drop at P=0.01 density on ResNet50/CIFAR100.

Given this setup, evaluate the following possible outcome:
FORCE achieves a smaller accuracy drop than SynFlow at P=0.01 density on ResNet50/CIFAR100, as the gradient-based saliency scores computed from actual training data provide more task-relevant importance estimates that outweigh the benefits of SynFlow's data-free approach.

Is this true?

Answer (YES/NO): NO